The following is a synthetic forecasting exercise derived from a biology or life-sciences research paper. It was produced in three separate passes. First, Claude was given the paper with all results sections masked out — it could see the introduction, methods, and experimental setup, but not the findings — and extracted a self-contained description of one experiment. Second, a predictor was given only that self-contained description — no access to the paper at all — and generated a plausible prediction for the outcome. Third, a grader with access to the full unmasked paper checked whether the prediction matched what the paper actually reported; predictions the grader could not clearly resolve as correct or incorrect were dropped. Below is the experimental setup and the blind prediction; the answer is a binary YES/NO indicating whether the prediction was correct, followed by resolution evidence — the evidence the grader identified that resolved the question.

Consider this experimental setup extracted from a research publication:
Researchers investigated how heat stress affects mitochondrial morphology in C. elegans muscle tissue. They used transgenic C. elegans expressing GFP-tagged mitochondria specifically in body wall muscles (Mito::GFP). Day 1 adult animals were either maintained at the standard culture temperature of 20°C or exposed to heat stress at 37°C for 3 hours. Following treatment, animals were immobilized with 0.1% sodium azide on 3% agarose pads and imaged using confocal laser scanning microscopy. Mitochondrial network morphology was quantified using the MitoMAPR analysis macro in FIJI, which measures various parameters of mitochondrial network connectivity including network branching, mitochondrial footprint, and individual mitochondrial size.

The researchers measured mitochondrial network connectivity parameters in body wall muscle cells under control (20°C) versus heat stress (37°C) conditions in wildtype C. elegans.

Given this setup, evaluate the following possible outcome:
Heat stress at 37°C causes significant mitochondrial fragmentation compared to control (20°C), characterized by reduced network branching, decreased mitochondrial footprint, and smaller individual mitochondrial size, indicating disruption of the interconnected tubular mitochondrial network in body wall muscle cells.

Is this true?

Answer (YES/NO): YES